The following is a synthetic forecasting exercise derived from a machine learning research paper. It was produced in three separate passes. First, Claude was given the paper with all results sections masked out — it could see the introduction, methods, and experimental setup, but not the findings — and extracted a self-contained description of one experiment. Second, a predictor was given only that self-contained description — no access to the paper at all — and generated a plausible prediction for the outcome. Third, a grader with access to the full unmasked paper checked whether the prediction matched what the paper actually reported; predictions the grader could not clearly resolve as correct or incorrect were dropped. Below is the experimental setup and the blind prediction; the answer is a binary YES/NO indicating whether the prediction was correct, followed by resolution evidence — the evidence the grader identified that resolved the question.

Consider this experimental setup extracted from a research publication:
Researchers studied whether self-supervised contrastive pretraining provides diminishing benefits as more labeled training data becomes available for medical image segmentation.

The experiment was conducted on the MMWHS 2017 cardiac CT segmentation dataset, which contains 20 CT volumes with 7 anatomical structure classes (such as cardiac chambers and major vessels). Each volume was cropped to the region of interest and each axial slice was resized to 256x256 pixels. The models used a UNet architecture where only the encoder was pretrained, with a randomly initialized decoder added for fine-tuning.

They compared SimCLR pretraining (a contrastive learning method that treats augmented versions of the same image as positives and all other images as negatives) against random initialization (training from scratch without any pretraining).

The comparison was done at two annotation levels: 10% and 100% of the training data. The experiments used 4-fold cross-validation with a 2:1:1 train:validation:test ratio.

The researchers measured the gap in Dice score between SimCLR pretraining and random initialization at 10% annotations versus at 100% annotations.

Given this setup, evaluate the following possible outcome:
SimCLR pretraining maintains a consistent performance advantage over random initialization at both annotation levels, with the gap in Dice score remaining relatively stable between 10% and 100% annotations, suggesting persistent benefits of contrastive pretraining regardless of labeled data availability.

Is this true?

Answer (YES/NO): NO